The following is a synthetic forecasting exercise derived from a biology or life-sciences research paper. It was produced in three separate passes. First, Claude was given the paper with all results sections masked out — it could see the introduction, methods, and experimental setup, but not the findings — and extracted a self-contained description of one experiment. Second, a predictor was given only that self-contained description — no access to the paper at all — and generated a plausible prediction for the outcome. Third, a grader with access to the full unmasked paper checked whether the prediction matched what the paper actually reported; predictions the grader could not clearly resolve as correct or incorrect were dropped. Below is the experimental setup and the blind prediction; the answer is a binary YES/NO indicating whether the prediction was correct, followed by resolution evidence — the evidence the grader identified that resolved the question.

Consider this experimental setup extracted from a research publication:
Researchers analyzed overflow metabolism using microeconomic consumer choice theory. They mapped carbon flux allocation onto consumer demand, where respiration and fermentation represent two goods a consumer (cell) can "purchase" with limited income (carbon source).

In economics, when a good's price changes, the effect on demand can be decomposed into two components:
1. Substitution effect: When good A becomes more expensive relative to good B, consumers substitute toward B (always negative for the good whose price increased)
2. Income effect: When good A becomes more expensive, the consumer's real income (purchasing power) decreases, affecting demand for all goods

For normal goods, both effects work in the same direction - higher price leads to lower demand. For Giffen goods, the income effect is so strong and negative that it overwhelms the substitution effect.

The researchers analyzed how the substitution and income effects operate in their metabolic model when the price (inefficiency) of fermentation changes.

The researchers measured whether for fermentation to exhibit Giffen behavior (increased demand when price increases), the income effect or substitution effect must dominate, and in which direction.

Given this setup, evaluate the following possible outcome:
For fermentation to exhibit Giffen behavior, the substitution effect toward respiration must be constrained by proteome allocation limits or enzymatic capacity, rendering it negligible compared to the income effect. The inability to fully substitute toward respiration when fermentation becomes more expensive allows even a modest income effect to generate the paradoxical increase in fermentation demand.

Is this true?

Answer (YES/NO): NO